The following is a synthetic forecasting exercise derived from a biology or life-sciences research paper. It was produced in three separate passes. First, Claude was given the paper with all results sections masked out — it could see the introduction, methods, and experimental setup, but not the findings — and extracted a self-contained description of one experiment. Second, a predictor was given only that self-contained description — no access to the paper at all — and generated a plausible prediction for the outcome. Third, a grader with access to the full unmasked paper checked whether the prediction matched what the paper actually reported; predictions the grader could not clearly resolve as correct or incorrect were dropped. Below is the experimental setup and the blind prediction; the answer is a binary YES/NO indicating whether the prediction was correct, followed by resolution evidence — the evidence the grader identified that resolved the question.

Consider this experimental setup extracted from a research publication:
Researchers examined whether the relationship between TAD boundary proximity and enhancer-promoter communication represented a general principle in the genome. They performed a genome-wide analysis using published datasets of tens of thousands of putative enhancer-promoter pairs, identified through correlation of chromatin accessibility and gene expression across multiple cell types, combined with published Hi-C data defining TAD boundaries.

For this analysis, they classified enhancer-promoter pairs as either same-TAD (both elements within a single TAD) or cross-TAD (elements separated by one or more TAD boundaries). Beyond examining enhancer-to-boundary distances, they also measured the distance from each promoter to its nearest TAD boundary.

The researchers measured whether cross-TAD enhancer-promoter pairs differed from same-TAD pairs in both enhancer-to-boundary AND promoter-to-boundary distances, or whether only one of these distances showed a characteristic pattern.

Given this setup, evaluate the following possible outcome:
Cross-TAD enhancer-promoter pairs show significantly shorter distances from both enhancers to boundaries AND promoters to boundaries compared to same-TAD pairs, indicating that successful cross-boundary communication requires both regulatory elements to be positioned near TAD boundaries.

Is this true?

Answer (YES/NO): YES